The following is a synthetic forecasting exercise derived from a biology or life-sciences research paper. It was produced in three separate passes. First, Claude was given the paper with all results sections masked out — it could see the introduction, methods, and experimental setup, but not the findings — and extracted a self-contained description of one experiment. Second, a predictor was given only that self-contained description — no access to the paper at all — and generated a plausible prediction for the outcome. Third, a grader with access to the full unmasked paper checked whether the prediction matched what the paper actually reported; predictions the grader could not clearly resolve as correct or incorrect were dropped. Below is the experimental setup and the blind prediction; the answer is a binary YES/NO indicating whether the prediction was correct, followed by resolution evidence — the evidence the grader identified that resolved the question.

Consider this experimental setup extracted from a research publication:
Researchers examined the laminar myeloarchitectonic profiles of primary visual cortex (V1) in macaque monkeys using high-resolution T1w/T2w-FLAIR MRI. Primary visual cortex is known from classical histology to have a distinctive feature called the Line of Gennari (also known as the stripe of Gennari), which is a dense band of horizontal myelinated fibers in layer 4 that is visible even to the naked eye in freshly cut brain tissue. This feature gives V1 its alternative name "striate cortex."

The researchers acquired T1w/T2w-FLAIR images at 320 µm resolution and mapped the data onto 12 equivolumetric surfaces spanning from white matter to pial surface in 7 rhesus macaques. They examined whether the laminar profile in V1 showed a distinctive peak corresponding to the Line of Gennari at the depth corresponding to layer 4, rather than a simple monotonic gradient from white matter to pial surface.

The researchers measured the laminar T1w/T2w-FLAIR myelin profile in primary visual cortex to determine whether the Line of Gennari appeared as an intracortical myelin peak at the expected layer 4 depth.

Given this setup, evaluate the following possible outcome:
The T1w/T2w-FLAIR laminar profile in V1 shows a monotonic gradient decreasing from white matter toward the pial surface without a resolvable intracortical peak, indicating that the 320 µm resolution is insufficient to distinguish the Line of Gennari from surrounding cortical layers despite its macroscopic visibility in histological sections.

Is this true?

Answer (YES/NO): NO